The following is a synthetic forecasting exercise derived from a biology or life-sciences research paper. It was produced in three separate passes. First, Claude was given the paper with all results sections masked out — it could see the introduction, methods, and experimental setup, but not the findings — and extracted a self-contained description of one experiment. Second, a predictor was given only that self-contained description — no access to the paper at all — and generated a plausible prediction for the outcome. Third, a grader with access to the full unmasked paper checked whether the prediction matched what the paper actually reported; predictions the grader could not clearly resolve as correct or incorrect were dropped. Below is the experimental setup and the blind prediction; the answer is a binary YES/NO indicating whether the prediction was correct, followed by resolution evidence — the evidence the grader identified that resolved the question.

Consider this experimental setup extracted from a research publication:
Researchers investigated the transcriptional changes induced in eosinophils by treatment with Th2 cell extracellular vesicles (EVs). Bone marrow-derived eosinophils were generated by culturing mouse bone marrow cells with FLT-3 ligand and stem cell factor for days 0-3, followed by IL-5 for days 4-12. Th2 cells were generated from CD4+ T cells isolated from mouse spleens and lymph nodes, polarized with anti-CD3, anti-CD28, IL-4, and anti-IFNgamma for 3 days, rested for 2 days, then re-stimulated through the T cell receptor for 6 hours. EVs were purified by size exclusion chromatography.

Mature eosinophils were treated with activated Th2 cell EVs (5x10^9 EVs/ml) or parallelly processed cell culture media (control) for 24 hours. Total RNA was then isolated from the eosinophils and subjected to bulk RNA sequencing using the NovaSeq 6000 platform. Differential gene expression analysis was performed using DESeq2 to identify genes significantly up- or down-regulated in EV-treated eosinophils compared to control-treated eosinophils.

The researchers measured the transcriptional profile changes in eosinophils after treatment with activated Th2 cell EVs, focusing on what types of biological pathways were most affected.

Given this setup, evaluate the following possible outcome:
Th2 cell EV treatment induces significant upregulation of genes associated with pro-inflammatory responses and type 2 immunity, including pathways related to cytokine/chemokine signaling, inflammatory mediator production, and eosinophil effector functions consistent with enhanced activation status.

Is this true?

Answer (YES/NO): NO